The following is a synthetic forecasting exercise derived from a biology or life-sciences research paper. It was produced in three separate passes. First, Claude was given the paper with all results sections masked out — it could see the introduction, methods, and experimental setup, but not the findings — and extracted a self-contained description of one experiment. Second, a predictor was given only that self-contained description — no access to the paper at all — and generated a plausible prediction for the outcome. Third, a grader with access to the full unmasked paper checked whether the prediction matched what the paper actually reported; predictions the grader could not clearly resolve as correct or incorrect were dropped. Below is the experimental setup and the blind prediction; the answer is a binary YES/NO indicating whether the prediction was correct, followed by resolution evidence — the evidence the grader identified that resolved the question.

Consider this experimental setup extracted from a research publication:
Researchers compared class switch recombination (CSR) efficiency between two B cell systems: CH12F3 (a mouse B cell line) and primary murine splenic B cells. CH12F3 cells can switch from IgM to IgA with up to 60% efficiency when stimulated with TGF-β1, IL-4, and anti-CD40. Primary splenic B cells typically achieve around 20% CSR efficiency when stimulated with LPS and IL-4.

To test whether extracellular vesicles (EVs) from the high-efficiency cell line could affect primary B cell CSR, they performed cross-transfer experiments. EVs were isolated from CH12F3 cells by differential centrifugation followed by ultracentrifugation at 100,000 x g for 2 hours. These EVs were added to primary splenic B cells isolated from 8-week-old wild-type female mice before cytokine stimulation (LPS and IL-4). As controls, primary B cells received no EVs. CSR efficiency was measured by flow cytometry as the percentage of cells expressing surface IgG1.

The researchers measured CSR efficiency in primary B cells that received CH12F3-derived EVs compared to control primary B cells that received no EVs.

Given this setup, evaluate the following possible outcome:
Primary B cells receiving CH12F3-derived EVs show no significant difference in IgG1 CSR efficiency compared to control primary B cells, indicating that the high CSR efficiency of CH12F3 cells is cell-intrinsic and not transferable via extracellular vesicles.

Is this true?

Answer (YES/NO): NO